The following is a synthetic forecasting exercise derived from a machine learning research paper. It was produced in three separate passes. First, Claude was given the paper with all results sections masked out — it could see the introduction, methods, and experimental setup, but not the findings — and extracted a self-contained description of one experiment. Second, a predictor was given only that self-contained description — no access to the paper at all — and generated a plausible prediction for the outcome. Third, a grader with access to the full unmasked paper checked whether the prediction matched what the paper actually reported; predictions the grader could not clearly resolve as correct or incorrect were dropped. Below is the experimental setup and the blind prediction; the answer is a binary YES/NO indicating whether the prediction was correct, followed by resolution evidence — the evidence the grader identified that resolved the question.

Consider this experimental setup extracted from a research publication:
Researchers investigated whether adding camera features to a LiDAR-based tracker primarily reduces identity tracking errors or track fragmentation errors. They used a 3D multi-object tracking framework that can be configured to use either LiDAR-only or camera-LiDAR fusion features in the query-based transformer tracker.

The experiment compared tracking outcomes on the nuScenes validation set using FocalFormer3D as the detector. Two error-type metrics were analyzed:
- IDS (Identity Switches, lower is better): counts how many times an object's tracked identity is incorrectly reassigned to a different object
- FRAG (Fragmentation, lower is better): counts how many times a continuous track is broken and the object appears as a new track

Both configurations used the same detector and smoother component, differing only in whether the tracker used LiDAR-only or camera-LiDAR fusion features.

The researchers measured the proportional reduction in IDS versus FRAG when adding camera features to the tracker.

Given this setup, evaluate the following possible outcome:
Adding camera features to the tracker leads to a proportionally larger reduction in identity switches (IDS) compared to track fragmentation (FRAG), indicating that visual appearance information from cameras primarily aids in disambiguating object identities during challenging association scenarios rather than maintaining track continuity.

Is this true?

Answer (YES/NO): YES